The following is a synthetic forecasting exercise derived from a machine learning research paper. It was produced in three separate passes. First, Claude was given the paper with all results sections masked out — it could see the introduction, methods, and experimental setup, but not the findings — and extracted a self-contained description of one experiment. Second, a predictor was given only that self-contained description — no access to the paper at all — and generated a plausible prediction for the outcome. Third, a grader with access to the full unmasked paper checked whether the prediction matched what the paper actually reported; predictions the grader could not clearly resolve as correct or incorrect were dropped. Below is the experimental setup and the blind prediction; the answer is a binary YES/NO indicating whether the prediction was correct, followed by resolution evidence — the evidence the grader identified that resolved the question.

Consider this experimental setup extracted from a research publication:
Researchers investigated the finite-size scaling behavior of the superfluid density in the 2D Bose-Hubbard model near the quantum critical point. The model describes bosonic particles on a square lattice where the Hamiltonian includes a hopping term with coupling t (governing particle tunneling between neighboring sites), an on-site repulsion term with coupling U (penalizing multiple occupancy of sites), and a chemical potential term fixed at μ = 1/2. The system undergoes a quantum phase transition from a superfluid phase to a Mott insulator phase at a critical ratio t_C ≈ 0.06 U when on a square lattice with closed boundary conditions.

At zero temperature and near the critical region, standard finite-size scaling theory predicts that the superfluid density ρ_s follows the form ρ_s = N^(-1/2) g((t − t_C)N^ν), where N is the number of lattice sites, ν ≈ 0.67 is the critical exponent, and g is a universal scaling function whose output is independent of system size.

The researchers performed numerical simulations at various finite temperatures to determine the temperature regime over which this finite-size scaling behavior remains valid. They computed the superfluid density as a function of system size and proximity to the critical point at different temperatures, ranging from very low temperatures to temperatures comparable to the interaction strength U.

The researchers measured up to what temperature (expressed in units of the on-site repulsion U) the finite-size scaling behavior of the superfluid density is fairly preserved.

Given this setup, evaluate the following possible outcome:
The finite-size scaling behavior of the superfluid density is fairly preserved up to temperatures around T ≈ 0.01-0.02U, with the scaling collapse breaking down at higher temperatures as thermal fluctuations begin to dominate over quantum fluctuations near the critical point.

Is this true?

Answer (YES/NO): NO